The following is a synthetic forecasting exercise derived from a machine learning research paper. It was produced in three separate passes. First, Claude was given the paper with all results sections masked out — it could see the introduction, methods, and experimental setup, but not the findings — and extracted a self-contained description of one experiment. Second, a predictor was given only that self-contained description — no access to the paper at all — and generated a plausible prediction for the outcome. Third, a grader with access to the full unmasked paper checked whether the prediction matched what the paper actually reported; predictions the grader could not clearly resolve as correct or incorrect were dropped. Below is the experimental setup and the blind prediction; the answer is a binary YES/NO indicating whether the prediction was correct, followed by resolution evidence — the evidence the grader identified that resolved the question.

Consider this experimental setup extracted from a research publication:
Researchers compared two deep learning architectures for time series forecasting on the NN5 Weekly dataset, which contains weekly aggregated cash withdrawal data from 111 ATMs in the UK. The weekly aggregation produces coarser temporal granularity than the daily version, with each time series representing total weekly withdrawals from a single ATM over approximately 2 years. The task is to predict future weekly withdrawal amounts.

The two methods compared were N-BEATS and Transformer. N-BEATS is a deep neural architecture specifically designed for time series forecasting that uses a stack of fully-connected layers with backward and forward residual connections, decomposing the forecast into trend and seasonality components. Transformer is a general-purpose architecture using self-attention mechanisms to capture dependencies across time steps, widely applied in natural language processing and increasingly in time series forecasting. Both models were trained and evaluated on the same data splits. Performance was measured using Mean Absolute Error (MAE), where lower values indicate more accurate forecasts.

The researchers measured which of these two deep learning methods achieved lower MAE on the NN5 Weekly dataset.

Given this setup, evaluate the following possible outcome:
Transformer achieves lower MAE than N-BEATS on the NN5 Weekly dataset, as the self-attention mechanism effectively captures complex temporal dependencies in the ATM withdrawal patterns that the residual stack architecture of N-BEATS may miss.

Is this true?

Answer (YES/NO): NO